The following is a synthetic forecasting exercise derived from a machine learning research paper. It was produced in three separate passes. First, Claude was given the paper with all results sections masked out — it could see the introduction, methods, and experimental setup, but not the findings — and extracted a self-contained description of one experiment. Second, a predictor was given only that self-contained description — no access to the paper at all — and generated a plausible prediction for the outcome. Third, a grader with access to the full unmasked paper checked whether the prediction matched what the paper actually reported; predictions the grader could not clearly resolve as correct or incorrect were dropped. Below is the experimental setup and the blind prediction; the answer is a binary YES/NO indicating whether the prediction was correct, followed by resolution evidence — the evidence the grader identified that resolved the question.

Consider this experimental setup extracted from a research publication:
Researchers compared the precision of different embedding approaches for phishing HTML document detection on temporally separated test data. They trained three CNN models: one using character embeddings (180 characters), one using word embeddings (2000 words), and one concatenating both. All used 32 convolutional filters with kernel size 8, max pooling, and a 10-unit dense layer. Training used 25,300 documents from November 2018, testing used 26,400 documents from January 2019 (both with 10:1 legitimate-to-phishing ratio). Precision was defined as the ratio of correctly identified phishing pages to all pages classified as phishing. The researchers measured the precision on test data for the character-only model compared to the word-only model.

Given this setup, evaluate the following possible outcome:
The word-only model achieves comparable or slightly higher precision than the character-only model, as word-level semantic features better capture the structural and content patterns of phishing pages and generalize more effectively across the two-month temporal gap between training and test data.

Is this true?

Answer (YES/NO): NO